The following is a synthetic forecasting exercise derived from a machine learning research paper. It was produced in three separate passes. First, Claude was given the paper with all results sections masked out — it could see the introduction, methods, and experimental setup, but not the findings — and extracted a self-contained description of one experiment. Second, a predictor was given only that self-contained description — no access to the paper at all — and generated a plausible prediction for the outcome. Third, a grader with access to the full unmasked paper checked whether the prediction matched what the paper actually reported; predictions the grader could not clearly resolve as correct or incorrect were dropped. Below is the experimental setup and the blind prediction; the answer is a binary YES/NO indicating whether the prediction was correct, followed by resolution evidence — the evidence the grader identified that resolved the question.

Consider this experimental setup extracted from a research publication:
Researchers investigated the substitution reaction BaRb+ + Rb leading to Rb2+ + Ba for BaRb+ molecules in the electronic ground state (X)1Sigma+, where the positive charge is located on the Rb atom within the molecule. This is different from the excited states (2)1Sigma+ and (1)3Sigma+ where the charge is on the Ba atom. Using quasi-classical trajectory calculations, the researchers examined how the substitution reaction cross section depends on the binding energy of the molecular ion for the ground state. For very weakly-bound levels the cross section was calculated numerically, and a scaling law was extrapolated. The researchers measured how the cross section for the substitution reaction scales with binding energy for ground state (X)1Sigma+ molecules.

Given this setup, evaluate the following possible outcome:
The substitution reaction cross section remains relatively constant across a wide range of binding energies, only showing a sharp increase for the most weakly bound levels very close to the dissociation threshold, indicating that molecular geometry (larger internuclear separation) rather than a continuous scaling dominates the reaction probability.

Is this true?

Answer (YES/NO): NO